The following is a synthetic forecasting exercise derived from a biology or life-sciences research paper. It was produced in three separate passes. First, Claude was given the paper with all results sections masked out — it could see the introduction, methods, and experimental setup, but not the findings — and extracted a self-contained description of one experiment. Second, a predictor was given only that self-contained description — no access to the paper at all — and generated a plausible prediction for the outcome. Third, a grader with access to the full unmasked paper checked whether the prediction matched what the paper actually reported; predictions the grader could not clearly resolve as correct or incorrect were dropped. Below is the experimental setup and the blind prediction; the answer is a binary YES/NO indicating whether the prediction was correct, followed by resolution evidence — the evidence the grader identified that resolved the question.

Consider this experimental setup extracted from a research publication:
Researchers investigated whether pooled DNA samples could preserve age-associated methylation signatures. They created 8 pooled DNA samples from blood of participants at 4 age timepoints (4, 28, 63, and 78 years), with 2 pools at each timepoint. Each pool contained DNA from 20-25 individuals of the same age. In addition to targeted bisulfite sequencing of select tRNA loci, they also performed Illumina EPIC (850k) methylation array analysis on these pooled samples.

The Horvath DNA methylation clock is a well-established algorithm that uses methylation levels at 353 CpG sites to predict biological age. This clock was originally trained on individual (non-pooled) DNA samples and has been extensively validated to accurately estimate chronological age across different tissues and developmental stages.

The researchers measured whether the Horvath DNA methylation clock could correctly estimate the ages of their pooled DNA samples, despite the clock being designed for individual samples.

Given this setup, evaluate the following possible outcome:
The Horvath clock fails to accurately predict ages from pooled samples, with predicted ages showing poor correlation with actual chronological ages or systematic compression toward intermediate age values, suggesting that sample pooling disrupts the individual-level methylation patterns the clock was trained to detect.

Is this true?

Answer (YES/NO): NO